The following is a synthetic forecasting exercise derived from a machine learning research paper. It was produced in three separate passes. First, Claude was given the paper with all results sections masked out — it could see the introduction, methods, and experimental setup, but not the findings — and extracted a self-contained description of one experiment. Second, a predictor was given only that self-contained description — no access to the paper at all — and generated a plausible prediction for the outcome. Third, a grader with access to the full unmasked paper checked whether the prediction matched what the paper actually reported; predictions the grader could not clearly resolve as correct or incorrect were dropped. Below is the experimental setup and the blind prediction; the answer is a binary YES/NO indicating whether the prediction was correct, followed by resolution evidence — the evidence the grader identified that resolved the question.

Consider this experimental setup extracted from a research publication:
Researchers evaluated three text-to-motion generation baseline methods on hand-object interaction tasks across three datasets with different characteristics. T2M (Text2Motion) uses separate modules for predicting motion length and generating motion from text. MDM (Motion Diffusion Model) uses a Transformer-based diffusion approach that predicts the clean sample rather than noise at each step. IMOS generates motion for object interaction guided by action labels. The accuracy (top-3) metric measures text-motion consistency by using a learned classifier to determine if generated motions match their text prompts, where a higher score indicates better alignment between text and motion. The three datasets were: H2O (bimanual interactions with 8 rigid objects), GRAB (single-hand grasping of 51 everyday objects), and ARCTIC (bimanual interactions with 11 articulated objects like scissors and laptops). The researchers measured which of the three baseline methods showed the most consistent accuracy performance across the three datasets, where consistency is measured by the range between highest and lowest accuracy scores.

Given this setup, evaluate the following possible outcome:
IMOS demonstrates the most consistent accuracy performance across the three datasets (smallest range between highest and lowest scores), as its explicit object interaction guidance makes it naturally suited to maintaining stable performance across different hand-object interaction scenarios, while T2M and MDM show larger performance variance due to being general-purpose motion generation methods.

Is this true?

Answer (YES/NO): NO